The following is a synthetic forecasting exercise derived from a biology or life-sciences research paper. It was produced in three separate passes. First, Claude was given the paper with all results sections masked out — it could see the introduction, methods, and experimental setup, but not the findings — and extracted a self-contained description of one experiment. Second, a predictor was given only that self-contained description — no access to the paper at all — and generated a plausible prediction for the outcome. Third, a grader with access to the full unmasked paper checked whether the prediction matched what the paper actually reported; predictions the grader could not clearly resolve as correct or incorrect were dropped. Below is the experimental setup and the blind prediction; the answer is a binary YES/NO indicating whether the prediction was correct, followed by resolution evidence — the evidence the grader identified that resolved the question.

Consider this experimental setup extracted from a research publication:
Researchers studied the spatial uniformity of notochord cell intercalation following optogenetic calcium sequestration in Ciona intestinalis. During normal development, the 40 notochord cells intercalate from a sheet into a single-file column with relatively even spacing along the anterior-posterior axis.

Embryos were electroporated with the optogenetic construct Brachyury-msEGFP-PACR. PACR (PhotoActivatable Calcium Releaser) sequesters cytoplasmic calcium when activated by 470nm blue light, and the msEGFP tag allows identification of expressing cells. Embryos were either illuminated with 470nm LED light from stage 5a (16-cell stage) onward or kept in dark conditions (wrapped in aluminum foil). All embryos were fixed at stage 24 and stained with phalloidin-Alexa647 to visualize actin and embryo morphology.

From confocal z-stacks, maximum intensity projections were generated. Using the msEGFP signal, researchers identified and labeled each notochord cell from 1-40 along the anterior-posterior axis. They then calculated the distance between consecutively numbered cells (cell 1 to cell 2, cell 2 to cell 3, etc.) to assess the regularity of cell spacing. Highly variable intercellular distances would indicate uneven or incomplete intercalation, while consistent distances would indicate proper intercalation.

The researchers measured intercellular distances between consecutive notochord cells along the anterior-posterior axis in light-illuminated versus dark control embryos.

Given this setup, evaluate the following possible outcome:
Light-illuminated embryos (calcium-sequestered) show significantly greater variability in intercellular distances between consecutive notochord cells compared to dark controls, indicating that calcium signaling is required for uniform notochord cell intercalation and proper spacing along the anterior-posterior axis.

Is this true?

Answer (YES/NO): NO